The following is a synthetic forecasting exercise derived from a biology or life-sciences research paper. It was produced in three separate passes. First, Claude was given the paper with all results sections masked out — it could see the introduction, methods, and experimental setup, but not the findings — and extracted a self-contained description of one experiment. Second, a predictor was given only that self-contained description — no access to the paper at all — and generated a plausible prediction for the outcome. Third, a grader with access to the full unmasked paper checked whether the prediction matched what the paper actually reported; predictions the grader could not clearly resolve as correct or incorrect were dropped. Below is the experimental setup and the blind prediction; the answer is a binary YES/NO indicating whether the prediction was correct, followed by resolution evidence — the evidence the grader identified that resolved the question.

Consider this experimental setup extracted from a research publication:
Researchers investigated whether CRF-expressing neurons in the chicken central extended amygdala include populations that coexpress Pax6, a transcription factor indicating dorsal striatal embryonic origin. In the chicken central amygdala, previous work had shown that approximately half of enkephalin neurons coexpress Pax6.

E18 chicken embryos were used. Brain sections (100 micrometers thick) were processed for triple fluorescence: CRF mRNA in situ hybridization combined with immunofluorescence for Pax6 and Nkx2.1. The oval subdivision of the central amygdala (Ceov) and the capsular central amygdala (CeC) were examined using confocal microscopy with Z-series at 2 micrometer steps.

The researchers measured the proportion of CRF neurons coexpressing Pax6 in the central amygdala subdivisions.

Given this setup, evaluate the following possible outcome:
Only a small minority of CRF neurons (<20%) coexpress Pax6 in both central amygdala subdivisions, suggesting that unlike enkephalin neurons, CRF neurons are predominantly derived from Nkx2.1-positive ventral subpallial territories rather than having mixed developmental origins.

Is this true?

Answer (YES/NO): NO